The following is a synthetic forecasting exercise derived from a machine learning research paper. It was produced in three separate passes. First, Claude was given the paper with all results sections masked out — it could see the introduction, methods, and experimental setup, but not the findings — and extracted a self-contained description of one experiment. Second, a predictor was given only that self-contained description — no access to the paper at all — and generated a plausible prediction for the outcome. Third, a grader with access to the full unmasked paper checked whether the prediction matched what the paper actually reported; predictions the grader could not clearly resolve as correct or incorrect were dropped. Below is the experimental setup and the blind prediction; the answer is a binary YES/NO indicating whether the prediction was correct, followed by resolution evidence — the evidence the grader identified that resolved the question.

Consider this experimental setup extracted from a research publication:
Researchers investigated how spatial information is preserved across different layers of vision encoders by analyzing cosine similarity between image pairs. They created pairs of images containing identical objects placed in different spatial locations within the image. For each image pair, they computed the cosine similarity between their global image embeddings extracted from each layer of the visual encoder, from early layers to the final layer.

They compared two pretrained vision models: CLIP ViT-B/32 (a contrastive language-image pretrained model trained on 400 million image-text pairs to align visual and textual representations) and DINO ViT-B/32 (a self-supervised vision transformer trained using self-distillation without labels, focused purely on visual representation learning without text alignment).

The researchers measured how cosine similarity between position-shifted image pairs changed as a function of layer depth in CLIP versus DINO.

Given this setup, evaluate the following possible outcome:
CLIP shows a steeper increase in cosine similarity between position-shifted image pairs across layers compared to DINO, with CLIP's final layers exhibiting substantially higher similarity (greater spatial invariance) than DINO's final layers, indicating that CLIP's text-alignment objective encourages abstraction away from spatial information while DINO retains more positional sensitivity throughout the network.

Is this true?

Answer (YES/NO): NO